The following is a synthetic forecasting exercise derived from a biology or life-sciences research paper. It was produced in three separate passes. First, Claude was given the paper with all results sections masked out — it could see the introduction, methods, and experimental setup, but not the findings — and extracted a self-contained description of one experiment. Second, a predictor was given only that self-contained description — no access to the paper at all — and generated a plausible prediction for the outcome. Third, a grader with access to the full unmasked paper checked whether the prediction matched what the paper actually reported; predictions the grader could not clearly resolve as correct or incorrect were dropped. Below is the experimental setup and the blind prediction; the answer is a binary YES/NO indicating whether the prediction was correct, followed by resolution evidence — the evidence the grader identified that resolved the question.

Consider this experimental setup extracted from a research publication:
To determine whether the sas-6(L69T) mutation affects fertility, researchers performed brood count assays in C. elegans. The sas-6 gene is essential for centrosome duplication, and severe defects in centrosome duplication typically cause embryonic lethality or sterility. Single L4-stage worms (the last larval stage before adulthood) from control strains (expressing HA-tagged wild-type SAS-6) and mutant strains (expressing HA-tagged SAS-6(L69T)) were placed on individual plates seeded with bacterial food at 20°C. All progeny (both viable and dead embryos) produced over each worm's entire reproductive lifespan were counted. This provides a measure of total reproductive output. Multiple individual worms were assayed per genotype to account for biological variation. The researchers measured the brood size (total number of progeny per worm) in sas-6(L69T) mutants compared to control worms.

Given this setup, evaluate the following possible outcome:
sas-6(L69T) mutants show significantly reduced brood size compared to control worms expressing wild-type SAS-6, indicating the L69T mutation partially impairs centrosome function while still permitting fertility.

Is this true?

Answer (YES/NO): NO